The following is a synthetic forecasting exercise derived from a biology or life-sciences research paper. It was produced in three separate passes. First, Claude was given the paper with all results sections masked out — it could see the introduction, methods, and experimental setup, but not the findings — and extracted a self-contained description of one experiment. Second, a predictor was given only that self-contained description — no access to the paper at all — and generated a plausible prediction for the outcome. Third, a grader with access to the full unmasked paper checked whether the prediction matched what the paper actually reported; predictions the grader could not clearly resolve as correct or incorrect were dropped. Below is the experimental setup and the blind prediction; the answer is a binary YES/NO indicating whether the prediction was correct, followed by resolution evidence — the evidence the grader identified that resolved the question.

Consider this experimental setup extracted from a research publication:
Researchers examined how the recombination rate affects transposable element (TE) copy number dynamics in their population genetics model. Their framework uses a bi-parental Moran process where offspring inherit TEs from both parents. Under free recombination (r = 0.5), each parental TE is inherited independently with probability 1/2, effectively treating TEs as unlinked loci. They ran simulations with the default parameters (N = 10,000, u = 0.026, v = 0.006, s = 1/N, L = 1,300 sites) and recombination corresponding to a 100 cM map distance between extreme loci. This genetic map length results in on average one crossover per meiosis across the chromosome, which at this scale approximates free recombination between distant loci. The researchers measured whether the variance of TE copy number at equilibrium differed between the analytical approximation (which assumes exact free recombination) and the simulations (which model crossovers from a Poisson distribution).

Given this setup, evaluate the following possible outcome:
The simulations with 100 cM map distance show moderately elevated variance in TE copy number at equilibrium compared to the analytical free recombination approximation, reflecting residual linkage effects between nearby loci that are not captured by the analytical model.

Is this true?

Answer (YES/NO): NO